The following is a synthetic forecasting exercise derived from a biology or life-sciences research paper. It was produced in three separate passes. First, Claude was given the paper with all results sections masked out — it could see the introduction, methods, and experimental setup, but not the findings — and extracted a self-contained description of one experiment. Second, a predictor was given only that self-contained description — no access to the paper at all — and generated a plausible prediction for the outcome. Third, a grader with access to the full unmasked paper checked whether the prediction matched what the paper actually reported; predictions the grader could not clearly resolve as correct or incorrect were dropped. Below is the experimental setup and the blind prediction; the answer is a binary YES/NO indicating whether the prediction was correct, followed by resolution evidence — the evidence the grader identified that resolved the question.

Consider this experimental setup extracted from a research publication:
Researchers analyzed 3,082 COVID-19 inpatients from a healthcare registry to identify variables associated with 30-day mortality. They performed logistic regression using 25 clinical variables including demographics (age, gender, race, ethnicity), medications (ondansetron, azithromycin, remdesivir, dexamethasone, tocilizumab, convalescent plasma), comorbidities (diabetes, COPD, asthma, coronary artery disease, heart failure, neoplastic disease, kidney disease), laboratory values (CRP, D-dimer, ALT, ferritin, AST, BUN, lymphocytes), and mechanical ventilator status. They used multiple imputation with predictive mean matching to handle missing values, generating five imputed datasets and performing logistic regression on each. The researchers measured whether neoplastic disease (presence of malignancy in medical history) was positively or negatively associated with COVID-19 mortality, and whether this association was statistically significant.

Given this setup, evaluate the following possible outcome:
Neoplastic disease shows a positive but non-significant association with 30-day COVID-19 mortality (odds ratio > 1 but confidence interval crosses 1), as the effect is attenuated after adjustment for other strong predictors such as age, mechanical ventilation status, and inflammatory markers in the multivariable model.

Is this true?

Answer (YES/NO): NO